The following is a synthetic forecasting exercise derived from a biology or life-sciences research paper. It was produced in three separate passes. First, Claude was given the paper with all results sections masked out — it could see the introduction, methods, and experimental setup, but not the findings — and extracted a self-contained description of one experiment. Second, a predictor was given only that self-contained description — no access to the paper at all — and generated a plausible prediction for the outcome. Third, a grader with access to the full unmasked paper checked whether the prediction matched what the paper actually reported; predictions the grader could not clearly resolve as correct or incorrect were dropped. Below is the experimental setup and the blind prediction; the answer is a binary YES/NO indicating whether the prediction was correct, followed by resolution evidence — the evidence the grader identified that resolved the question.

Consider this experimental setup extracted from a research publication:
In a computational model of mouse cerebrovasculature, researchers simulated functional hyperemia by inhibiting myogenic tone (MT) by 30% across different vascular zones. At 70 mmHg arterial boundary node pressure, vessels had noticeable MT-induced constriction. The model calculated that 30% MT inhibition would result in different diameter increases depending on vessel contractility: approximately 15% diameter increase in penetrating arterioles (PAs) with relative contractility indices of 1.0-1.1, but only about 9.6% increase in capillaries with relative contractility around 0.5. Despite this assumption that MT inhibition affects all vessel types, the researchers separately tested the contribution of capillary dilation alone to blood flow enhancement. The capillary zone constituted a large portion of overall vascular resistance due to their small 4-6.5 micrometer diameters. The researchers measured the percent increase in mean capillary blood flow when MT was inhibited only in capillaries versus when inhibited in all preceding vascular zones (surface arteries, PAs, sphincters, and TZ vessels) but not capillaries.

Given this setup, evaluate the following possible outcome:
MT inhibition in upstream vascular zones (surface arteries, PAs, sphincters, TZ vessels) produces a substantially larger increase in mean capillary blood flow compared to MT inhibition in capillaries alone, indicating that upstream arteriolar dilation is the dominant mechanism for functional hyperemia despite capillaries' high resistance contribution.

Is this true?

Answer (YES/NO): YES